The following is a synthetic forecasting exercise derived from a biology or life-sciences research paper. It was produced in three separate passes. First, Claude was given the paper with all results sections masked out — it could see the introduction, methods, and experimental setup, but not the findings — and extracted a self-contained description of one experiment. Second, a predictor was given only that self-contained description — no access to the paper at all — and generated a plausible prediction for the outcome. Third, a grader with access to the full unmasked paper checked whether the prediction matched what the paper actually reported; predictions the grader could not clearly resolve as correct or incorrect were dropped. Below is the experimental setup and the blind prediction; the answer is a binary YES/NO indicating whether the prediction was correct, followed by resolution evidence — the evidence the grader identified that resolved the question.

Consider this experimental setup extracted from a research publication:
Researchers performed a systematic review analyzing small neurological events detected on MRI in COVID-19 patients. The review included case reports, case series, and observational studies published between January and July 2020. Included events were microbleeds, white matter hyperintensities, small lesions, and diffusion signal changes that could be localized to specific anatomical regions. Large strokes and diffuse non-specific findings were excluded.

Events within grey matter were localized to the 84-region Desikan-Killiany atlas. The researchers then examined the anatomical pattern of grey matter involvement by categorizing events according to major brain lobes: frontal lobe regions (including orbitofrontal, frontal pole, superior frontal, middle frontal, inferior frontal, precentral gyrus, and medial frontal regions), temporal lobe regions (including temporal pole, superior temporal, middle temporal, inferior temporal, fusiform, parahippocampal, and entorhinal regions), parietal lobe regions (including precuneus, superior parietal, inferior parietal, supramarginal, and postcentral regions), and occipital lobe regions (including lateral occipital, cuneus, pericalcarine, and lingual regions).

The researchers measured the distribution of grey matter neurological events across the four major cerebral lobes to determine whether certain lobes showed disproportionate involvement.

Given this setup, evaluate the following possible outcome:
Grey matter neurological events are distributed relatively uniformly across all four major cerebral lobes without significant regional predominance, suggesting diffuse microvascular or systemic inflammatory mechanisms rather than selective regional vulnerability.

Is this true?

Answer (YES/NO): NO